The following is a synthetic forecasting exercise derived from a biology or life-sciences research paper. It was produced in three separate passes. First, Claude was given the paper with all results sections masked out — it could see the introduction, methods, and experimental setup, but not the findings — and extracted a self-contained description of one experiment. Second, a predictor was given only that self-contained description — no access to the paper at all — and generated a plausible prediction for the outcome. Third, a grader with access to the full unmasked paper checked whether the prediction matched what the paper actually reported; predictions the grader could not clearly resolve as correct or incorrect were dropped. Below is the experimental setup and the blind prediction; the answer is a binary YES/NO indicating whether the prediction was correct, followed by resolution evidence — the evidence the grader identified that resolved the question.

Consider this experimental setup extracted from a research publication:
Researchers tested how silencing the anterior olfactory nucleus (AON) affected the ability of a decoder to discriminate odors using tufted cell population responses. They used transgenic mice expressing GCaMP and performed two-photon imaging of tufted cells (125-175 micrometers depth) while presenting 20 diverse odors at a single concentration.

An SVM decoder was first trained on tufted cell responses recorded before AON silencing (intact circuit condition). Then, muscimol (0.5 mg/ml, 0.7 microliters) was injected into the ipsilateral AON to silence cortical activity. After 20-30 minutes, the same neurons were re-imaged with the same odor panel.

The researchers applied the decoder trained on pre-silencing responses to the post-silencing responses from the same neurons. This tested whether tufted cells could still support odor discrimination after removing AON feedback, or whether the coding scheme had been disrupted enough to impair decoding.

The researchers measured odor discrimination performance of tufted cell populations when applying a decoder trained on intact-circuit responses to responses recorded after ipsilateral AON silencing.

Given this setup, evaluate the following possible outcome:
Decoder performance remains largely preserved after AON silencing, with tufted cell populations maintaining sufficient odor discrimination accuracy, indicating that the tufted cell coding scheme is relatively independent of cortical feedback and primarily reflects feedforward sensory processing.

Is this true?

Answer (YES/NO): YES